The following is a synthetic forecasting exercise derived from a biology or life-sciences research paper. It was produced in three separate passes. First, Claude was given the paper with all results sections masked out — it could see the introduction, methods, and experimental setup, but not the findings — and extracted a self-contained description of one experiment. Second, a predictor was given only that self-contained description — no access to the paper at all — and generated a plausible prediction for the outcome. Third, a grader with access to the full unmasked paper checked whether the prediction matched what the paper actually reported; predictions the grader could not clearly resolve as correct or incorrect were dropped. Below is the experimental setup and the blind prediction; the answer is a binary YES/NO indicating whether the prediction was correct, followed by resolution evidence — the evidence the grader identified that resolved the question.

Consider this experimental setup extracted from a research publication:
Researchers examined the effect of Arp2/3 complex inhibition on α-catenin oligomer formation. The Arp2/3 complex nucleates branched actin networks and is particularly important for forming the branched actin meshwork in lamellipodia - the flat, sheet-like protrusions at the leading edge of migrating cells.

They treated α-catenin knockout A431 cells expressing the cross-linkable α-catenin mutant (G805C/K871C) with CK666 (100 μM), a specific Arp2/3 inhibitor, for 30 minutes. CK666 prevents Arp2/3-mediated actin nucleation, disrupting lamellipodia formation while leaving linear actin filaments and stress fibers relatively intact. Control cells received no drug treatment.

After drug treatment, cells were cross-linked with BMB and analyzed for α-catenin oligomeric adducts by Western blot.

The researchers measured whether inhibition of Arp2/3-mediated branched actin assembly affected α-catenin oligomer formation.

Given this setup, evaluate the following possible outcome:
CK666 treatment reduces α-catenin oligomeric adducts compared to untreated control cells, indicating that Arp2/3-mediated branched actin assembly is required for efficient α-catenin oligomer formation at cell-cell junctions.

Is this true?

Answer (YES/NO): NO